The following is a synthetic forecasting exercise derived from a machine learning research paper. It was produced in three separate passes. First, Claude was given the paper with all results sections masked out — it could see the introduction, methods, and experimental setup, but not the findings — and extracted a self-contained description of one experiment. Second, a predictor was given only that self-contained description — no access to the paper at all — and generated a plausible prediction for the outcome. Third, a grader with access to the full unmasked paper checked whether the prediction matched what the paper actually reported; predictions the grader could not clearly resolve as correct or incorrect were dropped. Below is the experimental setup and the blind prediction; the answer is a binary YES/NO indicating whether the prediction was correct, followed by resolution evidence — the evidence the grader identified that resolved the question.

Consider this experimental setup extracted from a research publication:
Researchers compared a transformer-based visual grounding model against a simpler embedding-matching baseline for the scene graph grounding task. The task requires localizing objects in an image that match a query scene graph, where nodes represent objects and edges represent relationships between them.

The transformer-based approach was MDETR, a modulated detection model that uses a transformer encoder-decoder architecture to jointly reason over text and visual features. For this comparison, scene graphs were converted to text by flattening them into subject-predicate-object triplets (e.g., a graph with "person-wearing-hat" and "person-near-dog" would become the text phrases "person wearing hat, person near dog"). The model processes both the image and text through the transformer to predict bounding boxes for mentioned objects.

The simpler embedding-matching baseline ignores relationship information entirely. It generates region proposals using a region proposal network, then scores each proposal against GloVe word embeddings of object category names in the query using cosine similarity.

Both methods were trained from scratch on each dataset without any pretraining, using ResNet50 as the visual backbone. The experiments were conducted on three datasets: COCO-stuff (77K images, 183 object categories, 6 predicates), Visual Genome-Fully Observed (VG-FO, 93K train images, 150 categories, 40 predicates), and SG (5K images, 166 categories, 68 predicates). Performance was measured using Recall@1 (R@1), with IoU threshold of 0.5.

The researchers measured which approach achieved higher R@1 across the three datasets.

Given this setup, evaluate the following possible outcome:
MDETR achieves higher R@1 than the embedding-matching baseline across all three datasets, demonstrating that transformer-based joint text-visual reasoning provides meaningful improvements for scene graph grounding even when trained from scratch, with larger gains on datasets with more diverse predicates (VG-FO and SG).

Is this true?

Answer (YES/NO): NO